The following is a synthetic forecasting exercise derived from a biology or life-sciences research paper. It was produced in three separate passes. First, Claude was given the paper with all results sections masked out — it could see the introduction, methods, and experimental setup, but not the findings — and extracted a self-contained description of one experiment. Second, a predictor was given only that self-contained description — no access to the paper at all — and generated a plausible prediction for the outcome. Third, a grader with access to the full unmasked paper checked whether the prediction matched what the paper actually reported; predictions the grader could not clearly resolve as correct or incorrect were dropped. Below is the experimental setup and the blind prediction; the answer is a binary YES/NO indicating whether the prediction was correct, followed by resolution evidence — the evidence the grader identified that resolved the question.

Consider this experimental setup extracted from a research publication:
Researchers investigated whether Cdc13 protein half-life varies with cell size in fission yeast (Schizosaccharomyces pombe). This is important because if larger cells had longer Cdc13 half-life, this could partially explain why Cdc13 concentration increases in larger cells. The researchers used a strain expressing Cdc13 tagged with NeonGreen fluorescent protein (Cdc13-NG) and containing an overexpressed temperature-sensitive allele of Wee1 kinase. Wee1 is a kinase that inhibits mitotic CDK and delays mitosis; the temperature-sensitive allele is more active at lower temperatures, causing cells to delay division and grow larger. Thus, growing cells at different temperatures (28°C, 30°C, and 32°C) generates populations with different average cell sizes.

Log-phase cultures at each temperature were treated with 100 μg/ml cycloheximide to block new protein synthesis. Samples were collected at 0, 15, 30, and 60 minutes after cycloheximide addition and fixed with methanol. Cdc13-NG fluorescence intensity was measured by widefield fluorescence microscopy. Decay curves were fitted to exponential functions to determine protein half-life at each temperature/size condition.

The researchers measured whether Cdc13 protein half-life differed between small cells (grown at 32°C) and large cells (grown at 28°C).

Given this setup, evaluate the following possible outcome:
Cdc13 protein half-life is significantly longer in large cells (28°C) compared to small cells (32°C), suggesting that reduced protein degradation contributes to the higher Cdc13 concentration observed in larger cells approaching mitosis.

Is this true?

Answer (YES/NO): NO